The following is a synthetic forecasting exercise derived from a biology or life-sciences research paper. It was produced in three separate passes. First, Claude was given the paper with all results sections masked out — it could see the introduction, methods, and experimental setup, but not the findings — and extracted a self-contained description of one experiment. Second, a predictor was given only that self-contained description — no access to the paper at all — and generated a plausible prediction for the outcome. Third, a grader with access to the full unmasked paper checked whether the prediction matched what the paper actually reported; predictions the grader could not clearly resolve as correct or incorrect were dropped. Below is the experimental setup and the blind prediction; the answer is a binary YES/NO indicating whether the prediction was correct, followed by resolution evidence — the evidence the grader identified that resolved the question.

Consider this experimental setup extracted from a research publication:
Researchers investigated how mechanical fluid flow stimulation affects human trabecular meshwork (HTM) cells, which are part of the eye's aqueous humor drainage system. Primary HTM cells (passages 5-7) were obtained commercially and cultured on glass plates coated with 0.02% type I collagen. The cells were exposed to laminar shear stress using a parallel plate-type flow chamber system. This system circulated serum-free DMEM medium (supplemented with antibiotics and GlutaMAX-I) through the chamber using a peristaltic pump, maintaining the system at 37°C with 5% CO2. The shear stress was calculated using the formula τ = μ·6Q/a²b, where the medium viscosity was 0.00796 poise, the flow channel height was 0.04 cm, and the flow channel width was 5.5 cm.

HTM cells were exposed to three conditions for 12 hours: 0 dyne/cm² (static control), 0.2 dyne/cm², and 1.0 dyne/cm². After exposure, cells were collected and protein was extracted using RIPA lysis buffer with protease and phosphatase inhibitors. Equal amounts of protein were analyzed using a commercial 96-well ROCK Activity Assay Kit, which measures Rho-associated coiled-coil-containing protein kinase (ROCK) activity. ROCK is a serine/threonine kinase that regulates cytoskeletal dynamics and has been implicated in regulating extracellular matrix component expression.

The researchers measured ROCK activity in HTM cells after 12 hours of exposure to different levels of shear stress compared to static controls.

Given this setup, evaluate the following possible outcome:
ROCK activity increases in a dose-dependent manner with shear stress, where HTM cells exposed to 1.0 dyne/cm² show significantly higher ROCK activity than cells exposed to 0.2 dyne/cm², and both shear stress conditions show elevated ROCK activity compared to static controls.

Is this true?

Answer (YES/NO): NO